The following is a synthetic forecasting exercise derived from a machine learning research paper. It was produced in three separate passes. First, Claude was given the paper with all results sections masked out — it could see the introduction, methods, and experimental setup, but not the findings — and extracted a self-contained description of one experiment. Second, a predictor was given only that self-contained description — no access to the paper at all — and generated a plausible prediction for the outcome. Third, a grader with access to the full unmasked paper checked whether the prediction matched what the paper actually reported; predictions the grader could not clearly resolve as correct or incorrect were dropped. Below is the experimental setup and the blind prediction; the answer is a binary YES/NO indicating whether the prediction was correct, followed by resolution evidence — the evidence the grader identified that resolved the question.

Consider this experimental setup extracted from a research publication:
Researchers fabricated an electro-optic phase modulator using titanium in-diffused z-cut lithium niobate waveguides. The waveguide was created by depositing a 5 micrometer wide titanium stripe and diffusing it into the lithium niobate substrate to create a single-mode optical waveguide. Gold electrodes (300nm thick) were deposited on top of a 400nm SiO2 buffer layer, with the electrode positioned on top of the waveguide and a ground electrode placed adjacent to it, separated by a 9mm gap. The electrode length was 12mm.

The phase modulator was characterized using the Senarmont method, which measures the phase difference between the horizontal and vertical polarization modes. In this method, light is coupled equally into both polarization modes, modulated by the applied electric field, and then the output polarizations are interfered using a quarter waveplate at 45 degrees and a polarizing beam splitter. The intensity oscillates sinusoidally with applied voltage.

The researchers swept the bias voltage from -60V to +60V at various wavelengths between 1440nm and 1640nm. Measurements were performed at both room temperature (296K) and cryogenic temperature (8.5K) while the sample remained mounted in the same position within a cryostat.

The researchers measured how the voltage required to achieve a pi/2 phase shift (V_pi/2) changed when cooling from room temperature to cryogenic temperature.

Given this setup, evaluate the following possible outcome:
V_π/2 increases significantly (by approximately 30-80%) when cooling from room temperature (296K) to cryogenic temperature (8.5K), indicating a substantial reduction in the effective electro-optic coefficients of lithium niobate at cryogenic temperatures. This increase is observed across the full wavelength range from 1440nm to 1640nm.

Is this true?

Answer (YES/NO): YES